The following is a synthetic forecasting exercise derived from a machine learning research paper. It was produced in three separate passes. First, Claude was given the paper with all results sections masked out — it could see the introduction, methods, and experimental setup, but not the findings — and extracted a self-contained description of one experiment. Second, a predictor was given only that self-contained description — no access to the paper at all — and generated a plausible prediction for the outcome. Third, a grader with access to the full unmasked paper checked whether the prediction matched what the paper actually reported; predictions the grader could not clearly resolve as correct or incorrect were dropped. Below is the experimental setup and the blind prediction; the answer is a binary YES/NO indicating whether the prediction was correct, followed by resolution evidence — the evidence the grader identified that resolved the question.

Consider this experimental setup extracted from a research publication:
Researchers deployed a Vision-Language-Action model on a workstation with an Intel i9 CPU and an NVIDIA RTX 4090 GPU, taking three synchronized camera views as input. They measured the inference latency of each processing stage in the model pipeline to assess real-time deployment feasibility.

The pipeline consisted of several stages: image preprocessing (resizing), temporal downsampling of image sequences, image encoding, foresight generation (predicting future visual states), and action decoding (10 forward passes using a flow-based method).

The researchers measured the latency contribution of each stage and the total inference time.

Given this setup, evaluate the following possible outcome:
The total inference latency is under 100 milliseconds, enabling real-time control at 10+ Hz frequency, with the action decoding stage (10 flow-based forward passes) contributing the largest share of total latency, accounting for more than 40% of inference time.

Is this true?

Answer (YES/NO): NO